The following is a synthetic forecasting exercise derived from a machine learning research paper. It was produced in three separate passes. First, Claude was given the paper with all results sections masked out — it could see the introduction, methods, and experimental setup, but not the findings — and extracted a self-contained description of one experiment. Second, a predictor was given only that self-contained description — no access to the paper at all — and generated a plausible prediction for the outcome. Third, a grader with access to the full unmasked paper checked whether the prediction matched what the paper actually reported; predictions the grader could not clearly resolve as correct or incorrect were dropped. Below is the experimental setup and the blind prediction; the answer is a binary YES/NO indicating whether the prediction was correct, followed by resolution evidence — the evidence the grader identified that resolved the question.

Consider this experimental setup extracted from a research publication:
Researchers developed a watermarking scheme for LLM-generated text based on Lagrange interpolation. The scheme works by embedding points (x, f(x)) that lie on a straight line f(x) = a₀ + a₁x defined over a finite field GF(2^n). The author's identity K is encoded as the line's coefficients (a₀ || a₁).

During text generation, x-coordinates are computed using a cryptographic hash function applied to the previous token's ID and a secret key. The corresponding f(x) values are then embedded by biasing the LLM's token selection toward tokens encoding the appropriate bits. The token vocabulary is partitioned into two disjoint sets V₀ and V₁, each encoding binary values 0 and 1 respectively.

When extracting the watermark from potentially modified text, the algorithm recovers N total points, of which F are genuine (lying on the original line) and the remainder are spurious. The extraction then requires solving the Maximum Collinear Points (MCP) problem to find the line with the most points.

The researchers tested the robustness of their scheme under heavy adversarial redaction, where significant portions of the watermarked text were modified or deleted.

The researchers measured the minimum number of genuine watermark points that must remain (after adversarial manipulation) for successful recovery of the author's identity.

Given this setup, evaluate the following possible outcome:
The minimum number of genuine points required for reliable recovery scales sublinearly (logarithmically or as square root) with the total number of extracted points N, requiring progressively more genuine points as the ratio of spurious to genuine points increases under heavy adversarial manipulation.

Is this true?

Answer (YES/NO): NO